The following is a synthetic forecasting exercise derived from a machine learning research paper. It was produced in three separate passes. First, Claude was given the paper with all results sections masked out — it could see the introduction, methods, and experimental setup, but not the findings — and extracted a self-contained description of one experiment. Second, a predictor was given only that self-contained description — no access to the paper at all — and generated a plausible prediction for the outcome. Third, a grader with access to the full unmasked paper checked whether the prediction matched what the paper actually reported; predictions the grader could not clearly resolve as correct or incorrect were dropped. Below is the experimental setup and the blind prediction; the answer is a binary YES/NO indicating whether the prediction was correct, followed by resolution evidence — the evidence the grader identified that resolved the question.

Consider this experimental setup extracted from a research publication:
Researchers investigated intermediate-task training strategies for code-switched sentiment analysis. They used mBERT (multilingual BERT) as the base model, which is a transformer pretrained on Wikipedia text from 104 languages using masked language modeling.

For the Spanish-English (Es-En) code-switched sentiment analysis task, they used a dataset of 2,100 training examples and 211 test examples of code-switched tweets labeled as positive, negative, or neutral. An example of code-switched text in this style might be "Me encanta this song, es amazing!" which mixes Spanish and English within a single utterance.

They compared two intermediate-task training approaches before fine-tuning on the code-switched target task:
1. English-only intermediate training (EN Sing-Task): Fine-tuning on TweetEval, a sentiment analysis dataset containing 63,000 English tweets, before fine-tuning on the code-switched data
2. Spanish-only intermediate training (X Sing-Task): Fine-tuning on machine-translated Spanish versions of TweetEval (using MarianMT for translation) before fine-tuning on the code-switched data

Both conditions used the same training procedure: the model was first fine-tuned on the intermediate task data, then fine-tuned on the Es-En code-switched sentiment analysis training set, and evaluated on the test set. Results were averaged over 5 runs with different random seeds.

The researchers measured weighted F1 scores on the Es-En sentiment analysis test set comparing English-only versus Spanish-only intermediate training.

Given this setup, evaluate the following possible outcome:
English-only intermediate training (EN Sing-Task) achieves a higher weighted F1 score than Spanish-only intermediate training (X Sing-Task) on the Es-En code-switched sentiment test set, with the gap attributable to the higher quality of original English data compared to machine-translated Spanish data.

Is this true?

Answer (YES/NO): NO